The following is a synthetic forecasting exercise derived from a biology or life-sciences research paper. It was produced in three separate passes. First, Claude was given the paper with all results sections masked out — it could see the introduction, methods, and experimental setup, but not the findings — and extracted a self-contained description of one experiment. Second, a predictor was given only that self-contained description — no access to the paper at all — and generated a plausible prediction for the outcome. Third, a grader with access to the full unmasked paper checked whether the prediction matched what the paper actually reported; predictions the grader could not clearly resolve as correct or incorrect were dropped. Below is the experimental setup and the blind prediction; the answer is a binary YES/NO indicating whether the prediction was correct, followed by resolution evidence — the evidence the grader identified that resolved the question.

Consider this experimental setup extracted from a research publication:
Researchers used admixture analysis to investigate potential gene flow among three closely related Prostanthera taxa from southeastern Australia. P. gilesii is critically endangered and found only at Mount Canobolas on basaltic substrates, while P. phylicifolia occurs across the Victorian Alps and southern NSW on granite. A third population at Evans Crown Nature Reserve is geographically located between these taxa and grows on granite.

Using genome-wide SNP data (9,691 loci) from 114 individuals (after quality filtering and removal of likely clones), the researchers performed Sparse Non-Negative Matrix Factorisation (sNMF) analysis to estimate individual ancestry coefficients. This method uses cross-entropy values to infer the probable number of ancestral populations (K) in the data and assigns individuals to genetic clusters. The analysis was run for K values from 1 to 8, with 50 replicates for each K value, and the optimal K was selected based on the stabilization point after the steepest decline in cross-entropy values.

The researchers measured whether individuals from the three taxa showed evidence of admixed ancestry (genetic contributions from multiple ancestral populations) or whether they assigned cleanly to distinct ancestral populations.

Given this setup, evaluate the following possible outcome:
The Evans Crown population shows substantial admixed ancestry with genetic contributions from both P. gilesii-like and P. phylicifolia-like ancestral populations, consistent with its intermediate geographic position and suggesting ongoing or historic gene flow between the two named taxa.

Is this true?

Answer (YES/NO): NO